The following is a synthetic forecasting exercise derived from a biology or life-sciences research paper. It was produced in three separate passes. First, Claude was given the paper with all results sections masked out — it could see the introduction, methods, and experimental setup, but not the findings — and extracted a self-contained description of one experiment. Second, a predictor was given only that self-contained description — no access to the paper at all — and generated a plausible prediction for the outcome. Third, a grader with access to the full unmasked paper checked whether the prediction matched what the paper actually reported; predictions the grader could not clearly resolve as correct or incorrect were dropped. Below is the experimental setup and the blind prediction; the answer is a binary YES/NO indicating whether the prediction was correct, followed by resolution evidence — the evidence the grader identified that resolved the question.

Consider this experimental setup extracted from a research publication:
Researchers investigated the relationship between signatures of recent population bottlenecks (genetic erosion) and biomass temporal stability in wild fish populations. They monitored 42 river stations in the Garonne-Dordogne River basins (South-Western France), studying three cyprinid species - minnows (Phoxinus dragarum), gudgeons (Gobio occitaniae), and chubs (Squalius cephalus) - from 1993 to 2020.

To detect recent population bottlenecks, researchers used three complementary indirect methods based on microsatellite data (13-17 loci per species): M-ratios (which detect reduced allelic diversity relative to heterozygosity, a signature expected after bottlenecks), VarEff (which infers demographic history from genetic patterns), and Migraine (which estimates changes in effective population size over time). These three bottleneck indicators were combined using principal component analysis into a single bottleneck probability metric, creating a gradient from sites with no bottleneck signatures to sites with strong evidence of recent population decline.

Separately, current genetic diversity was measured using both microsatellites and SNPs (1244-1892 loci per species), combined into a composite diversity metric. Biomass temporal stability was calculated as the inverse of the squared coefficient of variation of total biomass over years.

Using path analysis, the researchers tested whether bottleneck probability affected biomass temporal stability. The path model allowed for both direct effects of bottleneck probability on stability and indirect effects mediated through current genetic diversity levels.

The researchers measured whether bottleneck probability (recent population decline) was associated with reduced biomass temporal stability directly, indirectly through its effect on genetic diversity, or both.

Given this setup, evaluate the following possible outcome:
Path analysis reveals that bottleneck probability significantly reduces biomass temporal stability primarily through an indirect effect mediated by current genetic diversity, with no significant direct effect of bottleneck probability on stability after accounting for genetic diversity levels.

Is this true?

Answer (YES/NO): YES